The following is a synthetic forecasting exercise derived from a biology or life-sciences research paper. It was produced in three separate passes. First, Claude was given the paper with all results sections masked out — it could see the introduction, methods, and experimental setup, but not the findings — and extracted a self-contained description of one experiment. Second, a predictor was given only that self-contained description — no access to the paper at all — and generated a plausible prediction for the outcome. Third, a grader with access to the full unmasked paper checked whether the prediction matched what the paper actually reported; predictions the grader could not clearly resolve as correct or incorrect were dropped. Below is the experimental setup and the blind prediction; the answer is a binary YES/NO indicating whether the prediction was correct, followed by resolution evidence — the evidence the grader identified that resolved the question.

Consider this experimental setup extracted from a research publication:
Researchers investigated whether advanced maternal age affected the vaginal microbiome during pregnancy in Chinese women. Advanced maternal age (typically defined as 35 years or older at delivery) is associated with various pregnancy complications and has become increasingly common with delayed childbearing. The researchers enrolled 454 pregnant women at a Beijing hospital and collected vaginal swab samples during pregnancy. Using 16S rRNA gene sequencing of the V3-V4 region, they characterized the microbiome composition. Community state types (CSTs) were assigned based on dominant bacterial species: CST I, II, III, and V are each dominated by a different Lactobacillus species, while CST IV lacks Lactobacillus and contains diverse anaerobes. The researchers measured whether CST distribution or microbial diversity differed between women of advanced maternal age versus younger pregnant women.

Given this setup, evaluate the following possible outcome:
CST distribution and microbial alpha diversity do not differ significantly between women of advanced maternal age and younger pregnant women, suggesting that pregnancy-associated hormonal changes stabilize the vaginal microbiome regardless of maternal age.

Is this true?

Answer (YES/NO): NO